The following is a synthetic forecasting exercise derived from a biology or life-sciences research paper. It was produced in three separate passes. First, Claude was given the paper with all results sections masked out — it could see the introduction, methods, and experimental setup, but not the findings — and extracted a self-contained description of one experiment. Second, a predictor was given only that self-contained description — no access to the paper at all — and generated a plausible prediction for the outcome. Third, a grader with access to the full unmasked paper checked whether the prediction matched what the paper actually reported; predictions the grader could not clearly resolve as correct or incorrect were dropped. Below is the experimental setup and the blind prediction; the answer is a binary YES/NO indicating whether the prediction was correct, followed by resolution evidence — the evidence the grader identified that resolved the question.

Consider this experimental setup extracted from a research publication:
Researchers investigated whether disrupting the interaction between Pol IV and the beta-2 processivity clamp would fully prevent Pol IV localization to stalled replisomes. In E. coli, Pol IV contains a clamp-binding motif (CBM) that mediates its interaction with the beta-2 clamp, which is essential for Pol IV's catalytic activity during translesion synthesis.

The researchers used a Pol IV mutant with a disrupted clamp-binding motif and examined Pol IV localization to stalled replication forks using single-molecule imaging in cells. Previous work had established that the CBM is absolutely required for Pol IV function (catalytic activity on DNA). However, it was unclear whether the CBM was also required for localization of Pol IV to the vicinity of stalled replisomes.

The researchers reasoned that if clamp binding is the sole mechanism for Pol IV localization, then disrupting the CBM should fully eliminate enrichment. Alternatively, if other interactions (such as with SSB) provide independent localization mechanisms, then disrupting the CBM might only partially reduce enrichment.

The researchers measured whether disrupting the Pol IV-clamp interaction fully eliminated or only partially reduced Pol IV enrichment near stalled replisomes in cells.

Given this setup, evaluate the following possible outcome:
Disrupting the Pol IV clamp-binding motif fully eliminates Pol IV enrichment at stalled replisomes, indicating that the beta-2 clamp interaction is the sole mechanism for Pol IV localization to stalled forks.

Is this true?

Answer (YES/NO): NO